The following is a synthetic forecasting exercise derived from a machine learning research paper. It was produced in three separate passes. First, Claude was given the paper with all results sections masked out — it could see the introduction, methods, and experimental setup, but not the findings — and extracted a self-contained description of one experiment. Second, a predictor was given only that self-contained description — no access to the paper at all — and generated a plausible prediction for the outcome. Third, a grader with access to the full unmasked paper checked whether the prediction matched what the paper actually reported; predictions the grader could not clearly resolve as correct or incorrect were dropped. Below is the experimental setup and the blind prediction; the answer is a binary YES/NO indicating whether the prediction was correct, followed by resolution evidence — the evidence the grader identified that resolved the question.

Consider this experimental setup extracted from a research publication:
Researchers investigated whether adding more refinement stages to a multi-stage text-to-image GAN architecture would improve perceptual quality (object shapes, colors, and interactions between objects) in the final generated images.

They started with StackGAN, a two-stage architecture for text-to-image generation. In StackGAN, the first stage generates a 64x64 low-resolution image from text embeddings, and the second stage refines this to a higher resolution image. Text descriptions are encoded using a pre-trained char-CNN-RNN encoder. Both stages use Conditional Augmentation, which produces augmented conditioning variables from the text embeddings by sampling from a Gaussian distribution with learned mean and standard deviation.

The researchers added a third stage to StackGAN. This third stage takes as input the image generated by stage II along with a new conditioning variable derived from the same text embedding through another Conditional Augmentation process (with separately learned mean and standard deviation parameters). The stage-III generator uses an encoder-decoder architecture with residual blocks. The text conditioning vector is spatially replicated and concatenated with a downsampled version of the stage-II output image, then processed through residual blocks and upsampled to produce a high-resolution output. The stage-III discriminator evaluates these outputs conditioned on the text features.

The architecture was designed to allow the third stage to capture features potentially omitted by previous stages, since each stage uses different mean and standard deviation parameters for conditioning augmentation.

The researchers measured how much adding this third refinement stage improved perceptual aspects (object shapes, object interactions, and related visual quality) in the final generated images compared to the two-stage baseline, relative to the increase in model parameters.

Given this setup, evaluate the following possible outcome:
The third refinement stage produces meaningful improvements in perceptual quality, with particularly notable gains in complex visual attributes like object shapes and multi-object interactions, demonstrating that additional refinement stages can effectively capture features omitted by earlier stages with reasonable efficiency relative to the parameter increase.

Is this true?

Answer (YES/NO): NO